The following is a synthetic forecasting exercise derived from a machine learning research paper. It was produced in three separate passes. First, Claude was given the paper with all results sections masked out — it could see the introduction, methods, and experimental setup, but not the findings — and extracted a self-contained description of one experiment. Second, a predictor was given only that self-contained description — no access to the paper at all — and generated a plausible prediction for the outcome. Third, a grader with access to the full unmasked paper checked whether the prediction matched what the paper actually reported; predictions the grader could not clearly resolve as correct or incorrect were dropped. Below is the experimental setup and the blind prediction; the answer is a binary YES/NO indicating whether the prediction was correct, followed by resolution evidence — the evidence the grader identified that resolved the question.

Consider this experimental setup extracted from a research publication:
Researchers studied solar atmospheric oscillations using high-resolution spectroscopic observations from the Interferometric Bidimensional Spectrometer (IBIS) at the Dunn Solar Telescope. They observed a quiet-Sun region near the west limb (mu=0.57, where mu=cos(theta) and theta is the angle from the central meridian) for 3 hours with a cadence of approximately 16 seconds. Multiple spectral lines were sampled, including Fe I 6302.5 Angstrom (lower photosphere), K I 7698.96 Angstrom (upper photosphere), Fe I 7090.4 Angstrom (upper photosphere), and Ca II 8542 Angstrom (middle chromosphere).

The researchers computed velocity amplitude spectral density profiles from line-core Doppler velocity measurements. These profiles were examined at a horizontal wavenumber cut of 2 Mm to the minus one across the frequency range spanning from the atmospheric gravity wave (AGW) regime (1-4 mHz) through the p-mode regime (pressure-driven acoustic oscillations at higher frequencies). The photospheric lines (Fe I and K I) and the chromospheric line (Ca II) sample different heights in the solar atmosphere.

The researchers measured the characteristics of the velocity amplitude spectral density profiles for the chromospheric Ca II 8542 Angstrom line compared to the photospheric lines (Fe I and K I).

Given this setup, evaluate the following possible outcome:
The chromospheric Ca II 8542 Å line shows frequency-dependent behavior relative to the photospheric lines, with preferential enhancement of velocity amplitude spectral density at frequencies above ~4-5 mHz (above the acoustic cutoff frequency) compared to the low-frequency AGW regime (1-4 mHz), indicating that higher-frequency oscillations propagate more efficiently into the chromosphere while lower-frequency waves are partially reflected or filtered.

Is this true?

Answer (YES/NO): NO